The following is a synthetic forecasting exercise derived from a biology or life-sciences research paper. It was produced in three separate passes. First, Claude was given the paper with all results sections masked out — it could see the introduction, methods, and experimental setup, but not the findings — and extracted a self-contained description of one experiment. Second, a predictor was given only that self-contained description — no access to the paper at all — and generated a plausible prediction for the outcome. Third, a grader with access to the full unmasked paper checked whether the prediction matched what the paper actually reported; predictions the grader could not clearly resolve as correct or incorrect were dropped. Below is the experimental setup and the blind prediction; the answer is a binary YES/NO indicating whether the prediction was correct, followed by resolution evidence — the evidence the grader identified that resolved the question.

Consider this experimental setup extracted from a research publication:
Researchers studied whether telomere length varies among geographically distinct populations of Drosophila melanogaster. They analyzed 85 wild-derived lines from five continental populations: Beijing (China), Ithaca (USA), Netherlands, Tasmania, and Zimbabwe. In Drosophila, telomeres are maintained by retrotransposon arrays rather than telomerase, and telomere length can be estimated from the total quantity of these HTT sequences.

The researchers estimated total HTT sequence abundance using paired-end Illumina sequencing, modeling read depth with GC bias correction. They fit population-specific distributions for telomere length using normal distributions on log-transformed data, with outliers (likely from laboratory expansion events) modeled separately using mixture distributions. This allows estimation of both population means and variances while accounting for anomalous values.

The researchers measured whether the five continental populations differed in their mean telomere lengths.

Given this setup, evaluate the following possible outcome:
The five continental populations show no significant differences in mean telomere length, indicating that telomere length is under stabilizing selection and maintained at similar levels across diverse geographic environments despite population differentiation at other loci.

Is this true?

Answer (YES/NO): NO